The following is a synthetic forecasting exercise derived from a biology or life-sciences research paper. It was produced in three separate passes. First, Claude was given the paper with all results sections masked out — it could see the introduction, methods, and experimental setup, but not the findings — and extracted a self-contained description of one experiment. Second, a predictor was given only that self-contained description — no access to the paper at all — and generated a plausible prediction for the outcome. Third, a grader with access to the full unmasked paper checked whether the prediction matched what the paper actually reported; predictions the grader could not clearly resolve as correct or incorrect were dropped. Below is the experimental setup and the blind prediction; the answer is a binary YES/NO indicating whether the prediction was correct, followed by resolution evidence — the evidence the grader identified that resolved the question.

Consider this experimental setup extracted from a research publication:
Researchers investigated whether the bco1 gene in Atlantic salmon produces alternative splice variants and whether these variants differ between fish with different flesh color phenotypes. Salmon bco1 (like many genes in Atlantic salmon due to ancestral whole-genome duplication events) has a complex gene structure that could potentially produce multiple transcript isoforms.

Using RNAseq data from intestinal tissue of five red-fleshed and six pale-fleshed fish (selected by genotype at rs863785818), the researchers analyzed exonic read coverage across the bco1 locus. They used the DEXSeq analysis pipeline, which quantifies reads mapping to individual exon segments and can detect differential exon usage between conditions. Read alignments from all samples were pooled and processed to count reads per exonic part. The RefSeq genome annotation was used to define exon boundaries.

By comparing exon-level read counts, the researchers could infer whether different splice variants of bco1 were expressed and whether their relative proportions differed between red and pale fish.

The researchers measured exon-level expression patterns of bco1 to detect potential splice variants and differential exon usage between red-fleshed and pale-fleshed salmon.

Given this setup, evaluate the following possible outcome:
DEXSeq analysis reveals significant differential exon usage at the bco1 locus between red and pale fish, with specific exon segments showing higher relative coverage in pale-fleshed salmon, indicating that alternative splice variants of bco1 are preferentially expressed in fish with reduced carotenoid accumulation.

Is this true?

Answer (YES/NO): NO